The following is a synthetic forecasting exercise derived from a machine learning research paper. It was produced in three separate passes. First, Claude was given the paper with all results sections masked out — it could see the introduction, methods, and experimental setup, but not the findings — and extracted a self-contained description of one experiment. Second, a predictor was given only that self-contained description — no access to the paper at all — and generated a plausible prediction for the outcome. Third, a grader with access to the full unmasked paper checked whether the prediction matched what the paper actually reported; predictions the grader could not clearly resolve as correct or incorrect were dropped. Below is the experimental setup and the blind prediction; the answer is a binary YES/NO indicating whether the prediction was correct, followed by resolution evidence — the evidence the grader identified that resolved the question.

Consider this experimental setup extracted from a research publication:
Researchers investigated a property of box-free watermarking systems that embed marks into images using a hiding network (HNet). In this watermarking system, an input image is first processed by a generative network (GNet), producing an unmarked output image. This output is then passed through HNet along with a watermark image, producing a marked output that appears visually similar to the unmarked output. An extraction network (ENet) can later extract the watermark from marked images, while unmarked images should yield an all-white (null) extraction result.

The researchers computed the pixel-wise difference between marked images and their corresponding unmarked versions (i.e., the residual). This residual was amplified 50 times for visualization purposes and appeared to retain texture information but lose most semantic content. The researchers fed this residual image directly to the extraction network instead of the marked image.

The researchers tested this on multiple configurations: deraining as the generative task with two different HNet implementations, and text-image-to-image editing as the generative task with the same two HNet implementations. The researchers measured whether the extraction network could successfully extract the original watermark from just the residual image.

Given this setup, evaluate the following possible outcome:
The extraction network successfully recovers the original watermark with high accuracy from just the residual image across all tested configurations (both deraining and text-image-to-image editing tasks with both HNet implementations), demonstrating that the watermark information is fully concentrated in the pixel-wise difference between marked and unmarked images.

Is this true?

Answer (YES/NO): YES